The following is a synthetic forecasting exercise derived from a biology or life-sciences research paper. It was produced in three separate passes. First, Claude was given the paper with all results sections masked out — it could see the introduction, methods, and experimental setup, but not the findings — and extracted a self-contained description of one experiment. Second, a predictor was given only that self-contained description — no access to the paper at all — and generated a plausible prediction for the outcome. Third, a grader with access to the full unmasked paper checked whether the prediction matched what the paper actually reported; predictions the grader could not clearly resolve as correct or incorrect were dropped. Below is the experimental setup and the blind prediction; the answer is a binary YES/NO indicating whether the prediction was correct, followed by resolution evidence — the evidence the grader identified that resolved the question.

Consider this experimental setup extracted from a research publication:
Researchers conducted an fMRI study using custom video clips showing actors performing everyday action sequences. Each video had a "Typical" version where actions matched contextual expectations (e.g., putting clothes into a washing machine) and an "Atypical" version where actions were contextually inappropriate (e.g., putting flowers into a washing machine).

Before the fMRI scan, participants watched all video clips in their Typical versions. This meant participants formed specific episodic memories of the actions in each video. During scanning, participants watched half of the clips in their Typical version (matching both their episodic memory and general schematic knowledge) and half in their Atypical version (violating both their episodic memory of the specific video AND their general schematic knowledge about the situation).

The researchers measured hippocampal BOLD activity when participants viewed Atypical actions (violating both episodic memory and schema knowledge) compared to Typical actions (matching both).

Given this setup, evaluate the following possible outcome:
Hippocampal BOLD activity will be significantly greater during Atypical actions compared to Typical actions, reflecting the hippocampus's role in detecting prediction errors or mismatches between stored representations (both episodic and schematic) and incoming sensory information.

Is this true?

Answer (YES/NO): NO